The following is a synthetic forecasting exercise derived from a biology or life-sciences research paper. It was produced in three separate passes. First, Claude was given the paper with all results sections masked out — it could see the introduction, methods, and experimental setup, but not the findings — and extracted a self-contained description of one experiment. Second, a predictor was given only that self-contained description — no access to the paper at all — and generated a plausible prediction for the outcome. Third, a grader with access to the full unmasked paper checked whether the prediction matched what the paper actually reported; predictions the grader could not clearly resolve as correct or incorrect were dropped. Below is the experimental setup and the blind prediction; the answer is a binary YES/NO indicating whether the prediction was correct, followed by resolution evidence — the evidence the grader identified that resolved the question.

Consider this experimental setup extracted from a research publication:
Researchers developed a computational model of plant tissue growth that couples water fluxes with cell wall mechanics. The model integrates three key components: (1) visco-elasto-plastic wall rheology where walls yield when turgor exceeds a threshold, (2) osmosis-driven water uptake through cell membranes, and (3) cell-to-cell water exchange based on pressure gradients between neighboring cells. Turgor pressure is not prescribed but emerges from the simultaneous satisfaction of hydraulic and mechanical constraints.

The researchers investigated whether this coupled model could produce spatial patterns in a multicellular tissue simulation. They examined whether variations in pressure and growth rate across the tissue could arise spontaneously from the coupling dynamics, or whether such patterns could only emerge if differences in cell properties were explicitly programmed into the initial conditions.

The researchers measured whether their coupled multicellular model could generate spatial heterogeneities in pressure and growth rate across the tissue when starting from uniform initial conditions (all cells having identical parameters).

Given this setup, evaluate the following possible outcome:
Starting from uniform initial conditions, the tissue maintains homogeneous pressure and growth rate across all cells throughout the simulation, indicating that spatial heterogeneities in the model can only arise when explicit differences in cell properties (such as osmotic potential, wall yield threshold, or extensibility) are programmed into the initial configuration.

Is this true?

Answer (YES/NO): YES